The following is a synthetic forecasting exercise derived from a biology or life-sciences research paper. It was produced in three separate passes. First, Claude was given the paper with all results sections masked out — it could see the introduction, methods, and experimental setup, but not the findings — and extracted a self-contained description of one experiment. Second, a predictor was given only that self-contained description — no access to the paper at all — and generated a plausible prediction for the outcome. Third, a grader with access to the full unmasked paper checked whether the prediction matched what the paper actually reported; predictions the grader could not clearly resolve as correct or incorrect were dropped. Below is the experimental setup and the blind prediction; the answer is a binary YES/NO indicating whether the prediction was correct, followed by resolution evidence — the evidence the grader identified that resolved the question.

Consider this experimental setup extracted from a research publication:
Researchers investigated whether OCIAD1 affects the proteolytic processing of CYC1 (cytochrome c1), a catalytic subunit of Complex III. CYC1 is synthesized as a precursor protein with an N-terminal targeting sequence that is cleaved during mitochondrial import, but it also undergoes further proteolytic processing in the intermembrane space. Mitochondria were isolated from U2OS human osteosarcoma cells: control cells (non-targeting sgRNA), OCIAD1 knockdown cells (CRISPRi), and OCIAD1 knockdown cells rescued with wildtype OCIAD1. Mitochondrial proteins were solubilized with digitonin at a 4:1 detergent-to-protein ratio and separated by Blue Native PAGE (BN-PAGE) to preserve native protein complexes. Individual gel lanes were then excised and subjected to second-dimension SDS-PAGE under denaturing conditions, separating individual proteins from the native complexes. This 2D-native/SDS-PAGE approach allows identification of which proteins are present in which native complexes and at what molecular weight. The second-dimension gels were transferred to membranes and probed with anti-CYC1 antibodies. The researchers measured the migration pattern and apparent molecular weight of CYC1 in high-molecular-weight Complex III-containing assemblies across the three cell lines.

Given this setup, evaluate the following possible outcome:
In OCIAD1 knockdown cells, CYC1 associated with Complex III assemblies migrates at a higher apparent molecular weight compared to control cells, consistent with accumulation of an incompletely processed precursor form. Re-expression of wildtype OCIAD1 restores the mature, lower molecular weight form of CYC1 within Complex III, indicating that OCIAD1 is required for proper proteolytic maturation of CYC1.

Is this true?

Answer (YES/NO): YES